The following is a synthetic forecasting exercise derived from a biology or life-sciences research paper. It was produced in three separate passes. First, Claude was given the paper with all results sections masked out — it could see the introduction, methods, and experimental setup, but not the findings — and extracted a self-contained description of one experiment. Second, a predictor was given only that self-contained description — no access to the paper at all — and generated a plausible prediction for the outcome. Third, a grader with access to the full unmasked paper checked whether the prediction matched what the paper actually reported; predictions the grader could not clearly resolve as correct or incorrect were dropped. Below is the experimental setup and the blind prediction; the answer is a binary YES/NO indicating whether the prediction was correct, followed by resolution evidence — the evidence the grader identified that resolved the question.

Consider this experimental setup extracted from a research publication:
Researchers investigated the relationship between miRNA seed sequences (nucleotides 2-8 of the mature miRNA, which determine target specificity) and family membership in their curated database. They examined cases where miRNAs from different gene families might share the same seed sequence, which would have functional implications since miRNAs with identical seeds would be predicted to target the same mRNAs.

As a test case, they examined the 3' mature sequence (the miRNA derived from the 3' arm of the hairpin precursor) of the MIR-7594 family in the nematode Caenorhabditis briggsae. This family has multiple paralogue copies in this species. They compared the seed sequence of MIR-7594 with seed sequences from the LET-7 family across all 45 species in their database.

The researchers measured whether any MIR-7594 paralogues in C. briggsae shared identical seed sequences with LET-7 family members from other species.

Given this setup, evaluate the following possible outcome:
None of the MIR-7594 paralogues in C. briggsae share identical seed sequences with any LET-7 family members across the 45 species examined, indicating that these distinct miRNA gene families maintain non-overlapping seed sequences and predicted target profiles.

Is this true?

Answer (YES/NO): NO